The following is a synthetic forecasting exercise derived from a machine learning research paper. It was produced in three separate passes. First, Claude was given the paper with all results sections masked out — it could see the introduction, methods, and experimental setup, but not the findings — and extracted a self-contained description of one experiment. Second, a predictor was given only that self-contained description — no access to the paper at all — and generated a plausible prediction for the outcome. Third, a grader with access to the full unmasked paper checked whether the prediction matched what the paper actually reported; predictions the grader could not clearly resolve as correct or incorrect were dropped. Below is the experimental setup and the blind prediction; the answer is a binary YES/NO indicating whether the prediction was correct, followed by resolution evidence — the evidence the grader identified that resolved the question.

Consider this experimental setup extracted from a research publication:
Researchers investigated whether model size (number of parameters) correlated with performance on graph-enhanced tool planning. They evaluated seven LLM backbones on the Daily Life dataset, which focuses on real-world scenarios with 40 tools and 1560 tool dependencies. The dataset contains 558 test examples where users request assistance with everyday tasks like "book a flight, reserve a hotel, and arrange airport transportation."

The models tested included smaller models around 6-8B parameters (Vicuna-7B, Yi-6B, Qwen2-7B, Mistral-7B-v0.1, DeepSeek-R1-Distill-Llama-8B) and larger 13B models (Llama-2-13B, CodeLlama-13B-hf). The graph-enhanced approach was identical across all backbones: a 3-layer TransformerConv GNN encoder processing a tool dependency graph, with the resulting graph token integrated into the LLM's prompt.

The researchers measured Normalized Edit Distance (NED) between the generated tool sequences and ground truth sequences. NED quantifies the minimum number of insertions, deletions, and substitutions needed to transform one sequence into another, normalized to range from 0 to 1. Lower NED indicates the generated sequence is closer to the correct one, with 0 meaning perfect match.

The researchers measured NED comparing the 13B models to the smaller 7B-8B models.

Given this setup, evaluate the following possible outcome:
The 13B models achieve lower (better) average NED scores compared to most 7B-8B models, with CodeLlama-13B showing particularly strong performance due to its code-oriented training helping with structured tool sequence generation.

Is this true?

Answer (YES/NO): NO